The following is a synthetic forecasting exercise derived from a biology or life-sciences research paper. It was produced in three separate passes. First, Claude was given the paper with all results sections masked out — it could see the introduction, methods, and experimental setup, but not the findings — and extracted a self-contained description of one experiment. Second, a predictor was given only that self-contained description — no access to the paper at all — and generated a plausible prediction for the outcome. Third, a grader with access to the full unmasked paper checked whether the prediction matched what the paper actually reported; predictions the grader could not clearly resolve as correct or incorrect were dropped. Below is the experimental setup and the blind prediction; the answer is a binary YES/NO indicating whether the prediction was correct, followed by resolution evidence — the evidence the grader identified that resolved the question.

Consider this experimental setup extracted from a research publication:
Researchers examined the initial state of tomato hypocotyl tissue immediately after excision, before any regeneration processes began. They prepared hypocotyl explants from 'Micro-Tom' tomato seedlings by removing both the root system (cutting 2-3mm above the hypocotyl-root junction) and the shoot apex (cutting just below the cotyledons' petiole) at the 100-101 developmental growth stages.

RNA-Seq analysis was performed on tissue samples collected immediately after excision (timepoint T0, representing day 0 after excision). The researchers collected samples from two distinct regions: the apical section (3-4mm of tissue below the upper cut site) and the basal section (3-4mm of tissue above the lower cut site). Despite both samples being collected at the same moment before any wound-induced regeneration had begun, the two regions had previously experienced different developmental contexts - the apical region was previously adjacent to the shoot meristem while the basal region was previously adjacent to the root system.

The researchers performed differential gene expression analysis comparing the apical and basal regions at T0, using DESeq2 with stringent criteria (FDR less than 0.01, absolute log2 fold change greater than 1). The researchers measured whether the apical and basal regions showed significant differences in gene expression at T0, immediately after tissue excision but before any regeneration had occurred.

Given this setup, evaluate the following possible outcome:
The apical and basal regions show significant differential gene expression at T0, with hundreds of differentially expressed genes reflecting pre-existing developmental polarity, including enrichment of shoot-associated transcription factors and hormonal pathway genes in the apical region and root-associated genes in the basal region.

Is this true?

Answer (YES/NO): NO